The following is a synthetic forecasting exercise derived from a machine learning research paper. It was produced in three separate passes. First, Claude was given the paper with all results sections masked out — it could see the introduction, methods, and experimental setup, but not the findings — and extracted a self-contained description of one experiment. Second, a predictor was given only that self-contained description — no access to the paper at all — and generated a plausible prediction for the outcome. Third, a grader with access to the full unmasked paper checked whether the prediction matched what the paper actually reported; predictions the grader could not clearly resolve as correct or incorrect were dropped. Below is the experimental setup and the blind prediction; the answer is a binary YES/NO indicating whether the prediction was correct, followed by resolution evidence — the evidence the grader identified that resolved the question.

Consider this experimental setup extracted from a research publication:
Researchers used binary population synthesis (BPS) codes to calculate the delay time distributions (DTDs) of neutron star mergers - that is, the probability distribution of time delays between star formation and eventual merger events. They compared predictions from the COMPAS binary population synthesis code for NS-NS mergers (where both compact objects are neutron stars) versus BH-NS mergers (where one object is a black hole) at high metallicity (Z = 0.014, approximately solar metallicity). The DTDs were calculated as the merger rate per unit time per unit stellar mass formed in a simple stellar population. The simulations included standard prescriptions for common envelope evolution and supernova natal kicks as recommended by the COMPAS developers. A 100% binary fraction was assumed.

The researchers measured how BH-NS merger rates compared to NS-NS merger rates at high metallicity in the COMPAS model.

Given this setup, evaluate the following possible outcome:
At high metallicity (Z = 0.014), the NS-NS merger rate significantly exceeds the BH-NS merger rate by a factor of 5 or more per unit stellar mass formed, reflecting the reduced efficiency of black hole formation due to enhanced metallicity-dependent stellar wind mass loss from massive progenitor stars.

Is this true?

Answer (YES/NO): NO